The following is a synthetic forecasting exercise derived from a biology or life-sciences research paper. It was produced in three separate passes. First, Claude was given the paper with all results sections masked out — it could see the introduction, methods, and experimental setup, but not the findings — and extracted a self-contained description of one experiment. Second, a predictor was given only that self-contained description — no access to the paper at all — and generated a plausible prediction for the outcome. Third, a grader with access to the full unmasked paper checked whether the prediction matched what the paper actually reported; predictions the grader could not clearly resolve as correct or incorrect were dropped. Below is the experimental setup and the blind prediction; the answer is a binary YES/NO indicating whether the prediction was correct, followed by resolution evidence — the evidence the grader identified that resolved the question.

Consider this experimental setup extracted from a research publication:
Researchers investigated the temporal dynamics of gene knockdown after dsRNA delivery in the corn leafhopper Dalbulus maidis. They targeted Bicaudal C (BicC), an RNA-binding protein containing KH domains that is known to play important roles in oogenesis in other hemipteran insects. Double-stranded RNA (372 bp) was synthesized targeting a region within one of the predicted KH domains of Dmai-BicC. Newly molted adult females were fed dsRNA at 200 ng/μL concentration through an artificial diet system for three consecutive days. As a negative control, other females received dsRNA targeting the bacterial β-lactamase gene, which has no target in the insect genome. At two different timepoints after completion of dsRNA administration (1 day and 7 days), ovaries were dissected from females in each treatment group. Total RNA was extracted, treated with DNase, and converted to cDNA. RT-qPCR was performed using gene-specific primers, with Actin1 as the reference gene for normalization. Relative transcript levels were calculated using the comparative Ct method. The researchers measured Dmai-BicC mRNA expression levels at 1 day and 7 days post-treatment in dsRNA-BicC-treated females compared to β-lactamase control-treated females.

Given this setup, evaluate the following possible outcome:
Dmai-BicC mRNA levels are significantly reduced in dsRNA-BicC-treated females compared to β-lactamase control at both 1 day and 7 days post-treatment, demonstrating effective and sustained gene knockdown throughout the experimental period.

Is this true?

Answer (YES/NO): YES